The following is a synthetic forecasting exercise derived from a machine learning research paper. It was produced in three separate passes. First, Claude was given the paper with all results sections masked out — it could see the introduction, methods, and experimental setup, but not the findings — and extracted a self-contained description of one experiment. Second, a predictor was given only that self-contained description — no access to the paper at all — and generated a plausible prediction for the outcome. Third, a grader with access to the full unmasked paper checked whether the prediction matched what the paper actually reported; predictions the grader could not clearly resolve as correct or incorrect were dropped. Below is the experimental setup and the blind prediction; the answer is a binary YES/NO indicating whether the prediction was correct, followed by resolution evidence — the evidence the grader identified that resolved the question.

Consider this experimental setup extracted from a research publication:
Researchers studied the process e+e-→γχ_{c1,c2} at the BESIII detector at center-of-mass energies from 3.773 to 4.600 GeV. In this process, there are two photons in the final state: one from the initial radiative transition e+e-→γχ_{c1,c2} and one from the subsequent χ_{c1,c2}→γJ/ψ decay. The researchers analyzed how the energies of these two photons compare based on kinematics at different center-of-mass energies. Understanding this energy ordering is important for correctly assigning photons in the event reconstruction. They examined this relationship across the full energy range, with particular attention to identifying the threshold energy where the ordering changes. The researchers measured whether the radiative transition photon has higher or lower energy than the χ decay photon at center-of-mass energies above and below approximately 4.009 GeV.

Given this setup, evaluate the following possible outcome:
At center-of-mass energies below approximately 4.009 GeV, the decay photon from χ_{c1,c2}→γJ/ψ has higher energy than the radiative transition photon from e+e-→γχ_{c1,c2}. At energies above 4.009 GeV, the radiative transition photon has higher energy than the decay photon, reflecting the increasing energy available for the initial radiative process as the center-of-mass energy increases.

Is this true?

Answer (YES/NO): YES